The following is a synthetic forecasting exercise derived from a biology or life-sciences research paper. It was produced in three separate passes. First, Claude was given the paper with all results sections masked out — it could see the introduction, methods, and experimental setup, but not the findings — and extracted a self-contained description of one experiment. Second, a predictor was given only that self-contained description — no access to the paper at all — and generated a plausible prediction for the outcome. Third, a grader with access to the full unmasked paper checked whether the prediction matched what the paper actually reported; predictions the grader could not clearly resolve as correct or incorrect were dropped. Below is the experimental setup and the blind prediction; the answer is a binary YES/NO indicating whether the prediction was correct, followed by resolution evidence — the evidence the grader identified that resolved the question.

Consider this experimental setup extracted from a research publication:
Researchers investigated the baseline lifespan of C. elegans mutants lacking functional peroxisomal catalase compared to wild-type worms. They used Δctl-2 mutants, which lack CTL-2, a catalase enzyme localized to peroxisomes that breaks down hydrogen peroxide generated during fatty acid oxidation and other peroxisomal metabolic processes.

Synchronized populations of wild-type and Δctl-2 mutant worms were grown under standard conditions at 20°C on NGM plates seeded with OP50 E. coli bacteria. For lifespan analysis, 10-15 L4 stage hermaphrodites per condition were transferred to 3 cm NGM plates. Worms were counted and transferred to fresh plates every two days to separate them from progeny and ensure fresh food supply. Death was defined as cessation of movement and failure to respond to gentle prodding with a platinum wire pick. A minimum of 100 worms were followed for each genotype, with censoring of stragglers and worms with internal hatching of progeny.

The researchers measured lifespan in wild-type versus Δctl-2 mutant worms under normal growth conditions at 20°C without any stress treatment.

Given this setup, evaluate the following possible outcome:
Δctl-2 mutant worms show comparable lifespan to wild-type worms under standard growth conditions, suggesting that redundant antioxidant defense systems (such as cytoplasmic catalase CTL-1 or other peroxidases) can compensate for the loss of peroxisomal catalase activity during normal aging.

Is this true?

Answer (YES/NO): NO